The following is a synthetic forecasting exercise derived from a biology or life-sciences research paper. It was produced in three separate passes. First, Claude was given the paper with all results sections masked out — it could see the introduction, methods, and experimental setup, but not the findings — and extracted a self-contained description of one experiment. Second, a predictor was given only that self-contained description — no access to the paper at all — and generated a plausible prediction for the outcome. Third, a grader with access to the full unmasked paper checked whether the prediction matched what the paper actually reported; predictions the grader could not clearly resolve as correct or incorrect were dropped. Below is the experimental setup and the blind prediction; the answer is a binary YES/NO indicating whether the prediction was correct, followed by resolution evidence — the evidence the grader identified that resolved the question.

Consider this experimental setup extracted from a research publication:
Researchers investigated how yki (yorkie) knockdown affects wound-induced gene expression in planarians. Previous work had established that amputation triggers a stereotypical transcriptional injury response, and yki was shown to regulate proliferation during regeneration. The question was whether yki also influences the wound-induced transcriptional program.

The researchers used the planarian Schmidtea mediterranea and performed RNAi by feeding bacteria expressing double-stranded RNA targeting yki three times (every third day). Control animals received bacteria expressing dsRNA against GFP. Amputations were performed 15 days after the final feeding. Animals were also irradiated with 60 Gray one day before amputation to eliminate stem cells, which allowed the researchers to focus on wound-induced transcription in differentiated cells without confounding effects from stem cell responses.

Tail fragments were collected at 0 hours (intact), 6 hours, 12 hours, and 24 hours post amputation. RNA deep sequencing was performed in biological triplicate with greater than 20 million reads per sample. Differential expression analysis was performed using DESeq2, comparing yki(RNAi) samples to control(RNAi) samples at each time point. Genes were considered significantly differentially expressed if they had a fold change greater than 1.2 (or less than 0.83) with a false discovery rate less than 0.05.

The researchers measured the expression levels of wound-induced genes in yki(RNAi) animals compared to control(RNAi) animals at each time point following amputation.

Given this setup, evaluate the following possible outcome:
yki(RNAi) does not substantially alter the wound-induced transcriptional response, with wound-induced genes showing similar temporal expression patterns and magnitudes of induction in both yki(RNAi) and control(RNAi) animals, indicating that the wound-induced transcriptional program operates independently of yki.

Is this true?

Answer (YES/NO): NO